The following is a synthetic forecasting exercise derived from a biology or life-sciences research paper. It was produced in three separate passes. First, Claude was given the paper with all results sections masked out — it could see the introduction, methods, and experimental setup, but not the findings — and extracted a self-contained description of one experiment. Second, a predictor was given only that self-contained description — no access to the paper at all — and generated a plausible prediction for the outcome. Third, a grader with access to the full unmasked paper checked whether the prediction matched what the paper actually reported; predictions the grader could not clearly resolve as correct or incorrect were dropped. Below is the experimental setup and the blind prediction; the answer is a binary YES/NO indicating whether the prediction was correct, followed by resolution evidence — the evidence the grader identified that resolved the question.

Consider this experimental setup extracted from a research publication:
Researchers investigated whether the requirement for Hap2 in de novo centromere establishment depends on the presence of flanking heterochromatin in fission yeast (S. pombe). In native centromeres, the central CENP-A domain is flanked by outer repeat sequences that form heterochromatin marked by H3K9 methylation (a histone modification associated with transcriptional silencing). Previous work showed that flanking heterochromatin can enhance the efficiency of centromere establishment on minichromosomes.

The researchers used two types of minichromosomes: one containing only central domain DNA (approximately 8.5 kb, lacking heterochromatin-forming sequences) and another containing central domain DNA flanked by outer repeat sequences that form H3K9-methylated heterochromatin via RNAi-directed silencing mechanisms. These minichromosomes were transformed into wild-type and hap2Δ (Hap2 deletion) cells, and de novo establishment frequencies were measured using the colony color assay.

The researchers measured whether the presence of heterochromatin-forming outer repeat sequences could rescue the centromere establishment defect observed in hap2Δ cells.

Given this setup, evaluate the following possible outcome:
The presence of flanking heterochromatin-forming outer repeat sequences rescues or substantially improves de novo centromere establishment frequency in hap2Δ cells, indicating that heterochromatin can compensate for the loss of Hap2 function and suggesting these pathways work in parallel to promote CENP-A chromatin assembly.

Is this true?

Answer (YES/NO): NO